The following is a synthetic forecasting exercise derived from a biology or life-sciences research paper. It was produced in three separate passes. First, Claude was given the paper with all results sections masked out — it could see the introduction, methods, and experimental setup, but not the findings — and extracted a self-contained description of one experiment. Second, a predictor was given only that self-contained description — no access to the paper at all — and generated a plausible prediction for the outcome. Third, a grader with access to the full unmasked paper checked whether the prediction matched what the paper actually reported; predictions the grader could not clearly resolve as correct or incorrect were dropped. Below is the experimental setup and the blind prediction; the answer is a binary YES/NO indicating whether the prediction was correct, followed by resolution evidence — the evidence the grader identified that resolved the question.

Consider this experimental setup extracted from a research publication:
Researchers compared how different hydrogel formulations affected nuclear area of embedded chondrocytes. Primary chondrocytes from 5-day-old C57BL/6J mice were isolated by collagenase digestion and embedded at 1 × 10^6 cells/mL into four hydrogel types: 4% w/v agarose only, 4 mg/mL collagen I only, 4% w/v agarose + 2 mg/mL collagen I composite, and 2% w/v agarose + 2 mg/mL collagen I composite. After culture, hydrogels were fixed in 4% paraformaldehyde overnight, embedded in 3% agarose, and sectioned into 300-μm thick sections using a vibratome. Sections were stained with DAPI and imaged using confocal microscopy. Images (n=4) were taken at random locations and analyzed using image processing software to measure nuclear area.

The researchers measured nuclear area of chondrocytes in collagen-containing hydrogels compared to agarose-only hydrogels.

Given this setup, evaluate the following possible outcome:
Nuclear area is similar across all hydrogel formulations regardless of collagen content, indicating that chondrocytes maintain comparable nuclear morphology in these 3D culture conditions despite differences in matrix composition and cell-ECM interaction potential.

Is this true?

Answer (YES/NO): YES